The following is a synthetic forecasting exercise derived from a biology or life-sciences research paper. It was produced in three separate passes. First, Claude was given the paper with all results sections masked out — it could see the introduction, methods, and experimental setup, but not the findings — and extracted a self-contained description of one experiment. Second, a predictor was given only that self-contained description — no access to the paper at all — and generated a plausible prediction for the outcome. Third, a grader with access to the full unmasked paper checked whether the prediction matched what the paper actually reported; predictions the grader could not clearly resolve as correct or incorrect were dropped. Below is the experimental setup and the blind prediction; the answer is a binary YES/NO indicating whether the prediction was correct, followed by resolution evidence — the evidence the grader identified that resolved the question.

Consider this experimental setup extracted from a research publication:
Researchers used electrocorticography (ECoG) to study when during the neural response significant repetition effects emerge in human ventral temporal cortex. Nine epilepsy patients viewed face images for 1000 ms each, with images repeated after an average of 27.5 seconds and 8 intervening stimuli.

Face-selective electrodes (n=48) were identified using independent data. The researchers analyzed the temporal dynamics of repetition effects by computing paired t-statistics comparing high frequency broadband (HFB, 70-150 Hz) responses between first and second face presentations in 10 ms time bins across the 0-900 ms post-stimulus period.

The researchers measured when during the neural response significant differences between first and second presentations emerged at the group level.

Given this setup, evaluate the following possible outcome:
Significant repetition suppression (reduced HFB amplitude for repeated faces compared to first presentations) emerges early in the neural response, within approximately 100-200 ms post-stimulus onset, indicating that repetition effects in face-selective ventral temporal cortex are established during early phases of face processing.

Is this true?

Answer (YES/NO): YES